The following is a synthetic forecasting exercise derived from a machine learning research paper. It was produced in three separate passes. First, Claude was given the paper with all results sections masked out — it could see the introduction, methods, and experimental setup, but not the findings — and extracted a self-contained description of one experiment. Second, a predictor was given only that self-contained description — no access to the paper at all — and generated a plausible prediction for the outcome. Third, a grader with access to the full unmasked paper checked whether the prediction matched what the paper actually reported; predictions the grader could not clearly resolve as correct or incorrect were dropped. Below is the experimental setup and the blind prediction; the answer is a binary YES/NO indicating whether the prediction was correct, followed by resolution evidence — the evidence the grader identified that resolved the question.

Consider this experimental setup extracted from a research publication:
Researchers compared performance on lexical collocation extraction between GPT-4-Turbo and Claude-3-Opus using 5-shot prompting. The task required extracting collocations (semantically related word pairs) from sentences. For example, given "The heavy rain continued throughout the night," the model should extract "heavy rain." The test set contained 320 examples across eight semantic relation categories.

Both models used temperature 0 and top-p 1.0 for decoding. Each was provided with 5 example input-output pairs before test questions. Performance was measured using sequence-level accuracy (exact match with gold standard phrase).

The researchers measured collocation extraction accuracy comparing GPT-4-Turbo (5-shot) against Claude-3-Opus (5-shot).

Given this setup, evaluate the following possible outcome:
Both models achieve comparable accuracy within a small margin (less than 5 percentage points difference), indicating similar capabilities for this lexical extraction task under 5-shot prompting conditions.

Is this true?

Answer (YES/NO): NO